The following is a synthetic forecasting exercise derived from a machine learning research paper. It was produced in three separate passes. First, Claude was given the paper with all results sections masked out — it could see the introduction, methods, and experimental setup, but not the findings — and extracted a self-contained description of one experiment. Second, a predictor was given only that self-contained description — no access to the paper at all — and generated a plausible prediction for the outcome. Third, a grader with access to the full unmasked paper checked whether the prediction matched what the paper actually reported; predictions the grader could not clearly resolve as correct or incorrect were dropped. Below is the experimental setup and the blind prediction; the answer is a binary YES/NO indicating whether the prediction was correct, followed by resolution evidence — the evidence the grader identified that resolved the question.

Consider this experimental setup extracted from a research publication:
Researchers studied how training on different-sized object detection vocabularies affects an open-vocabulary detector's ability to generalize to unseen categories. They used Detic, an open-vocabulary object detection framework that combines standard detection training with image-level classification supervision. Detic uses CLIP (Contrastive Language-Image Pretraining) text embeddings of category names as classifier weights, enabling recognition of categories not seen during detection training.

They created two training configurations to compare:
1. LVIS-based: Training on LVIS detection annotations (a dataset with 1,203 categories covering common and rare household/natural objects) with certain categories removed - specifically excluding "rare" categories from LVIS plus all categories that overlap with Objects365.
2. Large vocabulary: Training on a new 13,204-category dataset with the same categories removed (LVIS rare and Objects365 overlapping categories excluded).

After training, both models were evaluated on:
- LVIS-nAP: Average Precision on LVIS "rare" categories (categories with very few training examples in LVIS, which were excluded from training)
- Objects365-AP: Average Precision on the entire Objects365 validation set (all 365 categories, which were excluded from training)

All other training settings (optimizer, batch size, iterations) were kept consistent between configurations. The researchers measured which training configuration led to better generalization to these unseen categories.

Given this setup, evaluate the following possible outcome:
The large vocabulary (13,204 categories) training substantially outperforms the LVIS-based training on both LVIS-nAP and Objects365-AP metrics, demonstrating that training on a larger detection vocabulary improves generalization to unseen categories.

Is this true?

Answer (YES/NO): YES